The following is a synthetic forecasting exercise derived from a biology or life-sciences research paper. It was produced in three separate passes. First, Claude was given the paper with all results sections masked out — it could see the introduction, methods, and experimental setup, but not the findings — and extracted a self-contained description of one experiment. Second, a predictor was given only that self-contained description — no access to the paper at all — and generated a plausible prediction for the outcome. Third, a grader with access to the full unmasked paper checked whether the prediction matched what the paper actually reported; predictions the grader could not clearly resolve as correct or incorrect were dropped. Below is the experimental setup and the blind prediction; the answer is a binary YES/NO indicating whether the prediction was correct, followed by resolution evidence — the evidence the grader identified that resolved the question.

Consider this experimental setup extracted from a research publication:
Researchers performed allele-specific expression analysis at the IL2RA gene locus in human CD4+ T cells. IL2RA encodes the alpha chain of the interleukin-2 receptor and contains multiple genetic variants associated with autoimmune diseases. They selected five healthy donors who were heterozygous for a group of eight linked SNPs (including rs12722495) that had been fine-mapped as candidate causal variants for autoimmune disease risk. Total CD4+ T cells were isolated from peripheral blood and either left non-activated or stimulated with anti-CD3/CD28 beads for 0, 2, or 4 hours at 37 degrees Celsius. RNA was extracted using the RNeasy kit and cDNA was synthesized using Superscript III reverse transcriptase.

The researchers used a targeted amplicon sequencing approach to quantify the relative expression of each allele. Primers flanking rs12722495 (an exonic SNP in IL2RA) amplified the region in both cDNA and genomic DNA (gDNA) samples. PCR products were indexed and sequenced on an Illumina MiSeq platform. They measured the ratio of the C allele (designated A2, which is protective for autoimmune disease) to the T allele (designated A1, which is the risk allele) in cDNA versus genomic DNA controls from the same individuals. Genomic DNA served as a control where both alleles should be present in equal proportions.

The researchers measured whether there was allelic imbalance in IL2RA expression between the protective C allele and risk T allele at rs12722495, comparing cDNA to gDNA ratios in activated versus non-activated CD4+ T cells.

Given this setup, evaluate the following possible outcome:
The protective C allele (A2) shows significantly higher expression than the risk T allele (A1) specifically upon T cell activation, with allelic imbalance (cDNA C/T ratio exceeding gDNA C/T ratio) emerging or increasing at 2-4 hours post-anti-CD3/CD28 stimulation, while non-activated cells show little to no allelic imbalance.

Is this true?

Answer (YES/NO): NO